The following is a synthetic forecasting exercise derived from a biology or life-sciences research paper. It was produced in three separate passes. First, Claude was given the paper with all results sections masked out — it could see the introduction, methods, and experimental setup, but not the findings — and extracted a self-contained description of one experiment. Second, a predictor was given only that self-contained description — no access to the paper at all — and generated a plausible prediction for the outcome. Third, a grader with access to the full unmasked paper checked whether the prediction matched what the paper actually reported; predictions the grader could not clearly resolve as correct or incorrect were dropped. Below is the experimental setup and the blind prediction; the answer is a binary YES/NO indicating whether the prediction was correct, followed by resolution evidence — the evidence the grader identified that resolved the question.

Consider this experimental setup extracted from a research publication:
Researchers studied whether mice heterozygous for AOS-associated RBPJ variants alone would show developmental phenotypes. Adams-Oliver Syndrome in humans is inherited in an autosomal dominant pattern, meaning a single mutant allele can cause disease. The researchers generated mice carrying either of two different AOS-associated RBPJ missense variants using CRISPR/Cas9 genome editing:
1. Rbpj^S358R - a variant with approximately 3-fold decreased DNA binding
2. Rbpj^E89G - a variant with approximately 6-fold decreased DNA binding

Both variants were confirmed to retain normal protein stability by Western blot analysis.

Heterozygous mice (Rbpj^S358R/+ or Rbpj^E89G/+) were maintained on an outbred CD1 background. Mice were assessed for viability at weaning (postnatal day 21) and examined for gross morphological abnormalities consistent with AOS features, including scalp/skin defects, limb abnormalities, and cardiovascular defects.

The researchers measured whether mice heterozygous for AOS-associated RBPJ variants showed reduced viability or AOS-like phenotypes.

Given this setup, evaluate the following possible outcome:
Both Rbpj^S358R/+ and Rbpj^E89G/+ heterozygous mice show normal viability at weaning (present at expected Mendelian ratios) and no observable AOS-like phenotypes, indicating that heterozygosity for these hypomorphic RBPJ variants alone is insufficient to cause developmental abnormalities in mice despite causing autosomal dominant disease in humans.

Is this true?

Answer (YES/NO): YES